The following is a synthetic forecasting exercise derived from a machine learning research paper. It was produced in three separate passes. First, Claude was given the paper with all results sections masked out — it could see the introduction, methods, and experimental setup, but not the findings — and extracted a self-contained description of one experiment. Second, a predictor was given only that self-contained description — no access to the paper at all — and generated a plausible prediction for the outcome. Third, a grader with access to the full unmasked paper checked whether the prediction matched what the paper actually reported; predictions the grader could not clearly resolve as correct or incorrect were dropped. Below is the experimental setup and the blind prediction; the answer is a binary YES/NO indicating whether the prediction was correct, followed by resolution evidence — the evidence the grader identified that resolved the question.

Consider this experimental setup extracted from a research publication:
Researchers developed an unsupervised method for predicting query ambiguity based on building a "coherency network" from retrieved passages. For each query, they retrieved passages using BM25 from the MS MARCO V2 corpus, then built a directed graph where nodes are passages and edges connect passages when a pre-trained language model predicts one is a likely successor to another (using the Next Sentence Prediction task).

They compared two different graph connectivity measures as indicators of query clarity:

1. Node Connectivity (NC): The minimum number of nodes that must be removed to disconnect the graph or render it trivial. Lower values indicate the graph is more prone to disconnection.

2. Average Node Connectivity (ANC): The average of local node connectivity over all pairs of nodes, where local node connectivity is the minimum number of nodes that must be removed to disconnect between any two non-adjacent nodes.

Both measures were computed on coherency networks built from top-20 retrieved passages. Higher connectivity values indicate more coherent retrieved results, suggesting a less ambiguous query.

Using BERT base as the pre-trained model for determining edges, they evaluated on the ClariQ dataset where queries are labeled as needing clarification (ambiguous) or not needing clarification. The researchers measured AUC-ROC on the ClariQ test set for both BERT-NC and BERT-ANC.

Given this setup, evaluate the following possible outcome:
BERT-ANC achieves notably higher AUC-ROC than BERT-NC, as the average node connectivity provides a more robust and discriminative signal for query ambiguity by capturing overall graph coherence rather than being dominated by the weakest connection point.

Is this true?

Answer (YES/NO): NO